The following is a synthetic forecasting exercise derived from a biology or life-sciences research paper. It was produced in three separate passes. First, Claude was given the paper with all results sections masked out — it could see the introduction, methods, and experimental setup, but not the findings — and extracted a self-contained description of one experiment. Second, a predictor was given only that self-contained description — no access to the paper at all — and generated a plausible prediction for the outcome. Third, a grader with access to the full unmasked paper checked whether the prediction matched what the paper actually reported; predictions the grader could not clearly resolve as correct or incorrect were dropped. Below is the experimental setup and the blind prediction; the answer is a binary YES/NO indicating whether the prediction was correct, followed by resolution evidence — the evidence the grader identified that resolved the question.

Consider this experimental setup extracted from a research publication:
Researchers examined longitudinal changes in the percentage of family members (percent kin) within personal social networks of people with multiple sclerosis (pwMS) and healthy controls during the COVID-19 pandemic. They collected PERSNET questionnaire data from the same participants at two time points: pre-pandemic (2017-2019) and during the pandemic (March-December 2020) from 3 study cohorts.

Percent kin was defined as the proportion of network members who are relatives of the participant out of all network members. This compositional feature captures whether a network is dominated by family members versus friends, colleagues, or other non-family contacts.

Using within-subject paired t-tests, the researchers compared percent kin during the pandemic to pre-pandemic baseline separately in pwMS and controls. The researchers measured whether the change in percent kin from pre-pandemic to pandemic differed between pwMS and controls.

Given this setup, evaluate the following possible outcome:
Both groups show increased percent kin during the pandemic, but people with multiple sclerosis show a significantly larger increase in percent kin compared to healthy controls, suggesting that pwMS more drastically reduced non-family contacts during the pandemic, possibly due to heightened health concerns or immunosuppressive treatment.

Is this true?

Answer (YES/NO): NO